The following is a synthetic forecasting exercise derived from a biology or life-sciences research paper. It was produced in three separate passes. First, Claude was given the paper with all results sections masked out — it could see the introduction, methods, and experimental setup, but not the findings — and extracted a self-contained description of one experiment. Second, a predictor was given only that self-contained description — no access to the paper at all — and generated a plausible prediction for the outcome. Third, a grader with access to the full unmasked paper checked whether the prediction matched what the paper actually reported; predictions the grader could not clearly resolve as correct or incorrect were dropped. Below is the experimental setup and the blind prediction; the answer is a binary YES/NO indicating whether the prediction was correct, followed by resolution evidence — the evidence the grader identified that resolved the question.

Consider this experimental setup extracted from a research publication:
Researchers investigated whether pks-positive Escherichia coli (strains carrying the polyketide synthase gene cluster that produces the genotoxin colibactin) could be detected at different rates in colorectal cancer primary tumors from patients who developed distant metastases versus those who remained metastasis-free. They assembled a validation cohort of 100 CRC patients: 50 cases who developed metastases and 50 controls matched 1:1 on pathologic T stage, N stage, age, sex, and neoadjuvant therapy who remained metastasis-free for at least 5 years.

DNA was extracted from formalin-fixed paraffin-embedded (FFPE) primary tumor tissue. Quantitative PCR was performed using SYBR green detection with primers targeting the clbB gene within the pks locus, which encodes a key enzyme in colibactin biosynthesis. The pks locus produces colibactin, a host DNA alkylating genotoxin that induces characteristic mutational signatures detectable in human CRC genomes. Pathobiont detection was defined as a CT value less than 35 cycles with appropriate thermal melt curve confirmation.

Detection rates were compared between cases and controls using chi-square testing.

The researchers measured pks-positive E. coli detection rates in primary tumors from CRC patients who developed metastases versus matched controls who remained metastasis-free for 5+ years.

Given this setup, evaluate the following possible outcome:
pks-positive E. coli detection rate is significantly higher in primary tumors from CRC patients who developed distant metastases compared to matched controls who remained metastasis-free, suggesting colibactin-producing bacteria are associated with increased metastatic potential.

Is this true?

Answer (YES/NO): YES